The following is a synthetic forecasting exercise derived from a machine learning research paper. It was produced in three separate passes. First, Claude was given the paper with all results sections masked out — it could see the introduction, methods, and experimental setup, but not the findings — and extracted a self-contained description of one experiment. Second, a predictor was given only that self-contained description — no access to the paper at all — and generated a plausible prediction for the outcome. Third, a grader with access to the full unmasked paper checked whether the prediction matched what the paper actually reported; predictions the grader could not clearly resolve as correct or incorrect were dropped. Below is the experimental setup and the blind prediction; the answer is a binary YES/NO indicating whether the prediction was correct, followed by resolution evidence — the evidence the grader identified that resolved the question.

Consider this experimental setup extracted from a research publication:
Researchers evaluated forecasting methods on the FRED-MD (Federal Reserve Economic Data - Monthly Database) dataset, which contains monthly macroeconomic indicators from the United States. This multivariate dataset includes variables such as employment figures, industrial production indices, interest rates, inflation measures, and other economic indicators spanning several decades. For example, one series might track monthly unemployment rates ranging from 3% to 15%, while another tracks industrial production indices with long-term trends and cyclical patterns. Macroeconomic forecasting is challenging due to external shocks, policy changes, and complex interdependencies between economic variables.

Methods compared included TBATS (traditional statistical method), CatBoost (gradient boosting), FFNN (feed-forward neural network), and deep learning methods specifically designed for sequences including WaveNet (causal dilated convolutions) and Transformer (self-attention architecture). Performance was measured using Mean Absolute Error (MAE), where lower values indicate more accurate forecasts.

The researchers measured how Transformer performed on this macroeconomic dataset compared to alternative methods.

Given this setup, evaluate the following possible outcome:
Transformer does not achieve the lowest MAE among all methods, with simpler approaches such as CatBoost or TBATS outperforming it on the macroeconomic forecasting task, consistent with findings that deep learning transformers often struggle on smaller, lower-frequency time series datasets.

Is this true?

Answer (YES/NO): YES